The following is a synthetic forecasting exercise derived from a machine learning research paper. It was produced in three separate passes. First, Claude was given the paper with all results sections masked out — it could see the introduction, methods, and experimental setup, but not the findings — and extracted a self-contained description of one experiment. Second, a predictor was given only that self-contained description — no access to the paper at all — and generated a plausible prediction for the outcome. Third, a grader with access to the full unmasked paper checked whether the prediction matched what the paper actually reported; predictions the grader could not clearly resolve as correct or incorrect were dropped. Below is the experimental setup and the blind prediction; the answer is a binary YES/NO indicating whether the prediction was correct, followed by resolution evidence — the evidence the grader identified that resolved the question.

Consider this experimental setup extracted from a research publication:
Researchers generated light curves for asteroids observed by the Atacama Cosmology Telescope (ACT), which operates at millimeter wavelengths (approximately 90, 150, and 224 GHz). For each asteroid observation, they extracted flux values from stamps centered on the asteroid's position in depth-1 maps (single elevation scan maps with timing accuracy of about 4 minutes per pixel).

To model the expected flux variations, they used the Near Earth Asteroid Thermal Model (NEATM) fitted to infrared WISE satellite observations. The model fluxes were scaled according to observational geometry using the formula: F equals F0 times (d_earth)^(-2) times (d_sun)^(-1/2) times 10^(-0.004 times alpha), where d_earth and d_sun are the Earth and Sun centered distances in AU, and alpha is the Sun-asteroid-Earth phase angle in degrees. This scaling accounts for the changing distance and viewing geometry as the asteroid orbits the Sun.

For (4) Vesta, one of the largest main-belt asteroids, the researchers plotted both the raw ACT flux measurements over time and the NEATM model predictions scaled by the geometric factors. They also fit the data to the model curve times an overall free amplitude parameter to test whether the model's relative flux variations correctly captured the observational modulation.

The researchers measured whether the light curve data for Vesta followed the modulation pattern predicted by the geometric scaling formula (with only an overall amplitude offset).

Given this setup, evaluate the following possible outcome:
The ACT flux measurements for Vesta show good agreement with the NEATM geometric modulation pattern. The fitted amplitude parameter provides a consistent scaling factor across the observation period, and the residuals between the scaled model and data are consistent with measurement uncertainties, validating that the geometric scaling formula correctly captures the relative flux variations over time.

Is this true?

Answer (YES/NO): YES